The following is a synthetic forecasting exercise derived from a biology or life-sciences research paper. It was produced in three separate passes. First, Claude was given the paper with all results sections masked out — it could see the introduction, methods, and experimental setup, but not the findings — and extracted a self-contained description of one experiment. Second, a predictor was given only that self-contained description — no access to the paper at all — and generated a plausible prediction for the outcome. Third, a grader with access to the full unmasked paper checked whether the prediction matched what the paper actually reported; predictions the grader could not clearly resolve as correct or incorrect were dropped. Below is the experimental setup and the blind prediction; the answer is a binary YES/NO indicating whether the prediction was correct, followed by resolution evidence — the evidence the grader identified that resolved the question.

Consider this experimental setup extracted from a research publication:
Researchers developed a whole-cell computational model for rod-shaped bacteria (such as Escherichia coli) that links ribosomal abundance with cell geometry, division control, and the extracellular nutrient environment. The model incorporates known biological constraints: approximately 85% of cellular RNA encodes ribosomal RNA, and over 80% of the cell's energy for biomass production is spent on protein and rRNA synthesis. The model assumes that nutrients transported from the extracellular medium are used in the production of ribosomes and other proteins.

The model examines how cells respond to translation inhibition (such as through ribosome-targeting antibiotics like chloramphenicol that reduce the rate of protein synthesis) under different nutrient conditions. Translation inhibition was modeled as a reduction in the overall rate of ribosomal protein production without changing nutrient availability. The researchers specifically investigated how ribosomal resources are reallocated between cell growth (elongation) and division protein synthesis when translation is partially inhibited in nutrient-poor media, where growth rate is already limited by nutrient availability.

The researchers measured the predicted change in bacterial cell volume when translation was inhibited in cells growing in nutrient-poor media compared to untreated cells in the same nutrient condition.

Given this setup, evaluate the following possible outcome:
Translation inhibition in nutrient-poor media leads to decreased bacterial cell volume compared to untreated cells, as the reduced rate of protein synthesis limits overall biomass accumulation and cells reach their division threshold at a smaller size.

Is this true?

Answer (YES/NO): NO